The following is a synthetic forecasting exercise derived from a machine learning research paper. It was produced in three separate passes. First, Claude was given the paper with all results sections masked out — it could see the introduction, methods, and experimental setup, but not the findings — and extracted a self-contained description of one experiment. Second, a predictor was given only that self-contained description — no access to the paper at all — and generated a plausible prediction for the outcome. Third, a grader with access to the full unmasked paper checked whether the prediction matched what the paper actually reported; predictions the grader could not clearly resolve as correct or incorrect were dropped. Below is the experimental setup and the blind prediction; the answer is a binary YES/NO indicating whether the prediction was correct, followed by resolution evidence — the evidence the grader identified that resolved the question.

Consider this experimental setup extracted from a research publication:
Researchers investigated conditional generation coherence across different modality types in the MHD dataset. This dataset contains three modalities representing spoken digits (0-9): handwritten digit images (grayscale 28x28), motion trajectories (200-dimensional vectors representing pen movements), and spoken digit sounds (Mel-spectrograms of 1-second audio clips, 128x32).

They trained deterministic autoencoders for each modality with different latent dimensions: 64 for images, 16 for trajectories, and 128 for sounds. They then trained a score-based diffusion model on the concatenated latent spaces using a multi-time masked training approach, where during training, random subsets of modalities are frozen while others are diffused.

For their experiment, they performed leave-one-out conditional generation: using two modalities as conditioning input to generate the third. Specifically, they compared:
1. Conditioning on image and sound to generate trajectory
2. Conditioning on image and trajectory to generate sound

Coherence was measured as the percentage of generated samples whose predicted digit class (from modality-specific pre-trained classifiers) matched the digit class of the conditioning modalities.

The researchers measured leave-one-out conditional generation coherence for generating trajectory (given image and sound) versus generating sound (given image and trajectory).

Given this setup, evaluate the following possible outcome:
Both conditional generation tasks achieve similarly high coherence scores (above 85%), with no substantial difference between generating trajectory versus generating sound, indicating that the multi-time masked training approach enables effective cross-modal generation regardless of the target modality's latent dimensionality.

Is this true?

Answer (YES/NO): YES